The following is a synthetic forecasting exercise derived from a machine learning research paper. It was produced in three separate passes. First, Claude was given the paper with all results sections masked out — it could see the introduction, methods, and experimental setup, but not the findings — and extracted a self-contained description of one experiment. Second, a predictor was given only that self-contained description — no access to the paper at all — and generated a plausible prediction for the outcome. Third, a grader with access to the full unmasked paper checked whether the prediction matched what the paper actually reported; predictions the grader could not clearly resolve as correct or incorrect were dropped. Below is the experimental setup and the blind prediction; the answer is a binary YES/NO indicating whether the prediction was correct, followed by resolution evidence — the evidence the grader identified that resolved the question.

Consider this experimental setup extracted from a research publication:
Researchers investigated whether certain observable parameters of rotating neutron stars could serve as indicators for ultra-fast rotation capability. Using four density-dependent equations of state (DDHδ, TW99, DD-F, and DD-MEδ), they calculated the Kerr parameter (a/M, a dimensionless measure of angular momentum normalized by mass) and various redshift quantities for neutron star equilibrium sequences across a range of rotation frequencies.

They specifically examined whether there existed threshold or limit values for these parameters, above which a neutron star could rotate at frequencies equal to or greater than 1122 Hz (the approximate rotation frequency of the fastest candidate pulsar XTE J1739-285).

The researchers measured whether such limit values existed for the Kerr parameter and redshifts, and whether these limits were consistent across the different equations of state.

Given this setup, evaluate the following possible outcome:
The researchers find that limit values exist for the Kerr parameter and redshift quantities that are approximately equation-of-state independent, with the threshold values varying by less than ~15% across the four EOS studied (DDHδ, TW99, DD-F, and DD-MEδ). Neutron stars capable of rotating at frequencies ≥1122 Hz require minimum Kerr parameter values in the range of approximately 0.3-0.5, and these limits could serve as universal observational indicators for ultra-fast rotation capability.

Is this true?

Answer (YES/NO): NO